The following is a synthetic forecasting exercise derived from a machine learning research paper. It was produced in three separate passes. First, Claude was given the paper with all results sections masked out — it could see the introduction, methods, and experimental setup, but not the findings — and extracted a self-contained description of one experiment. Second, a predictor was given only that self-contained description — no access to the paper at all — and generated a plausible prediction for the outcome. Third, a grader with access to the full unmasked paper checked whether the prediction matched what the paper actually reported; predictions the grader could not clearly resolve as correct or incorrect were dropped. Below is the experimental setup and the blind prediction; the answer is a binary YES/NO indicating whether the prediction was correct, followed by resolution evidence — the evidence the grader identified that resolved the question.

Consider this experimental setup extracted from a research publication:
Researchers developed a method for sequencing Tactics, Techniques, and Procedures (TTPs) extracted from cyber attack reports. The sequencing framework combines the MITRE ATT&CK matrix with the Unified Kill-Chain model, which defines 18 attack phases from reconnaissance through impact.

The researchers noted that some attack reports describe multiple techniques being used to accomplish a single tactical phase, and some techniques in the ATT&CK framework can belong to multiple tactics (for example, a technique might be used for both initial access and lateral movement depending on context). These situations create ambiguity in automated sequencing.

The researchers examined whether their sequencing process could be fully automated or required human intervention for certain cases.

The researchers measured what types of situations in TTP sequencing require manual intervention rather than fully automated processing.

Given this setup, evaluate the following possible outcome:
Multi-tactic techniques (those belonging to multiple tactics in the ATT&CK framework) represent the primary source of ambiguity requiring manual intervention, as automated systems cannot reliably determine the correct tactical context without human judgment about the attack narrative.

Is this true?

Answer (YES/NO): NO